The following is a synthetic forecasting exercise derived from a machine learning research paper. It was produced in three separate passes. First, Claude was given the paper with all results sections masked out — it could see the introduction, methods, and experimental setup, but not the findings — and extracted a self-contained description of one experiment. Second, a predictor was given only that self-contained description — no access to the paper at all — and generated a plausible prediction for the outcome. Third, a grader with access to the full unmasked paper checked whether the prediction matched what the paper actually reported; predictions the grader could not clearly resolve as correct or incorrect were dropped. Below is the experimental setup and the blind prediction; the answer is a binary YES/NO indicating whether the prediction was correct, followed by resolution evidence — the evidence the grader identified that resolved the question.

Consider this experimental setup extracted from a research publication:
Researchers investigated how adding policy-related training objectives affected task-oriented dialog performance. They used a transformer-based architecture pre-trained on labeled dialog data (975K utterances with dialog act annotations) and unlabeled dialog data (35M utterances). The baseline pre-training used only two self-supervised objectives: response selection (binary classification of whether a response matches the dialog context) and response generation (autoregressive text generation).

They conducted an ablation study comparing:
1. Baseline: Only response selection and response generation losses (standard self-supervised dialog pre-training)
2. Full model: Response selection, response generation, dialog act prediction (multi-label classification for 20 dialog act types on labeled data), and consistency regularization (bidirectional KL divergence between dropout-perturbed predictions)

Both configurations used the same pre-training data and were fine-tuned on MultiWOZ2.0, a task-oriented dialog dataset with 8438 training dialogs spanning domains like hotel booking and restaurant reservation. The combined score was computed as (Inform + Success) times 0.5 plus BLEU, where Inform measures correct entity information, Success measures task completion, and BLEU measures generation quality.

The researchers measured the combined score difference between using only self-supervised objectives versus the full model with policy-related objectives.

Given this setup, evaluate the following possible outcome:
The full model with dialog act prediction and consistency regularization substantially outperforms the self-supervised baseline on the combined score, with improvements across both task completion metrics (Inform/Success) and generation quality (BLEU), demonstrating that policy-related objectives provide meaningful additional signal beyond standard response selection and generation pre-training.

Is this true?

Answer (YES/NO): YES